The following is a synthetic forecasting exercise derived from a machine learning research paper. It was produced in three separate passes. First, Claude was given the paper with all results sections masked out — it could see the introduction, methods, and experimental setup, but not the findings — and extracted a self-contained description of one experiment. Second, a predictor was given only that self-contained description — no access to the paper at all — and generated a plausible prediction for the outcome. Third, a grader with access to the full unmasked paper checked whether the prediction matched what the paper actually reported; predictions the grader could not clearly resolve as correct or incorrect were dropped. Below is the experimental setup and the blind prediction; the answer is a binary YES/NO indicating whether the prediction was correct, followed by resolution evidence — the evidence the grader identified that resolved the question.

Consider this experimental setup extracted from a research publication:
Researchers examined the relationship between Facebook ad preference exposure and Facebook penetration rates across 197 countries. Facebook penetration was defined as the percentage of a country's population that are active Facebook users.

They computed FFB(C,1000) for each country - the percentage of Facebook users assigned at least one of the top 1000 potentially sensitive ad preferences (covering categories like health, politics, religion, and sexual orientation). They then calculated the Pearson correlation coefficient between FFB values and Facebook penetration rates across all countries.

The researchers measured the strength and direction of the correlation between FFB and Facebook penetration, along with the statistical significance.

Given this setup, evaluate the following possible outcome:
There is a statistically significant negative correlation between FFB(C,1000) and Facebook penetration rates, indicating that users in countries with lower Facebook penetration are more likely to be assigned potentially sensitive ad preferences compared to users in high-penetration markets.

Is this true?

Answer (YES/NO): NO